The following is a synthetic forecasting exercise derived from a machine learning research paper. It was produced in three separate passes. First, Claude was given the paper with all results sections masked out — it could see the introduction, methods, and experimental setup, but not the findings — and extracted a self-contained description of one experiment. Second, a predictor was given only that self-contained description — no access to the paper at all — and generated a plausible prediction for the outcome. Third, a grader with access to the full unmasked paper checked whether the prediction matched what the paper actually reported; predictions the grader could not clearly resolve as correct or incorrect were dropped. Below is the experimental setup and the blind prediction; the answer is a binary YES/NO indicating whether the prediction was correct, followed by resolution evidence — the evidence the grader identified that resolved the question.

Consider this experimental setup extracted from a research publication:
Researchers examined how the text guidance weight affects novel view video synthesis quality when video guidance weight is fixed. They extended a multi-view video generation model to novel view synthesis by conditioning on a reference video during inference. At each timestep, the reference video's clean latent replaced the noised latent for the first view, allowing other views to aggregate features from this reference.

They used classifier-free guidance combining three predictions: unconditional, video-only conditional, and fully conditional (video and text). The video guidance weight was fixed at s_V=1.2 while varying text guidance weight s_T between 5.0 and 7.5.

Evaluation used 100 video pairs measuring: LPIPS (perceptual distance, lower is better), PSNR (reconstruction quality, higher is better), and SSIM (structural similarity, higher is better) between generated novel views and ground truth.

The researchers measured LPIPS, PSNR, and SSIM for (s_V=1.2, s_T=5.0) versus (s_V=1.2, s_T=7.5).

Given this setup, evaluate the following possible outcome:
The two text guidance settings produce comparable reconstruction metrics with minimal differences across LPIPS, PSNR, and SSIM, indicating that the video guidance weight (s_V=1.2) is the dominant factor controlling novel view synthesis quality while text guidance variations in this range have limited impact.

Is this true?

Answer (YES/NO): YES